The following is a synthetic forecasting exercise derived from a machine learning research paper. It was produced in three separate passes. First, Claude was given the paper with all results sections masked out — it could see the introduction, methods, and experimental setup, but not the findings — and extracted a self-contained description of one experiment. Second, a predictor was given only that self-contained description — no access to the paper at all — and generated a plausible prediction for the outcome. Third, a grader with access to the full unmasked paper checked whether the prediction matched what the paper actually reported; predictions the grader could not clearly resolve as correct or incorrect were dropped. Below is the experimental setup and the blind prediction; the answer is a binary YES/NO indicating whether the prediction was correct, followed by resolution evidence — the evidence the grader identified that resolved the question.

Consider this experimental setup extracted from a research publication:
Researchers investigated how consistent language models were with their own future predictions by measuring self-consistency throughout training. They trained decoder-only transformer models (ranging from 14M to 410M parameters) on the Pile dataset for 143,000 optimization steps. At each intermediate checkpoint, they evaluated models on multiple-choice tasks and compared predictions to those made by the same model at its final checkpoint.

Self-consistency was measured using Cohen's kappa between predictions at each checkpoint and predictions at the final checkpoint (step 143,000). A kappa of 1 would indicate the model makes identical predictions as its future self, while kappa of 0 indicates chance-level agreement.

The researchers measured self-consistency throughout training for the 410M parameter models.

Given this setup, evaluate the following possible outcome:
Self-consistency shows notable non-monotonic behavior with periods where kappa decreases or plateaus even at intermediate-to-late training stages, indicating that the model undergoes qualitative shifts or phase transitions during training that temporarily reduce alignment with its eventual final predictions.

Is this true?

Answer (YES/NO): NO